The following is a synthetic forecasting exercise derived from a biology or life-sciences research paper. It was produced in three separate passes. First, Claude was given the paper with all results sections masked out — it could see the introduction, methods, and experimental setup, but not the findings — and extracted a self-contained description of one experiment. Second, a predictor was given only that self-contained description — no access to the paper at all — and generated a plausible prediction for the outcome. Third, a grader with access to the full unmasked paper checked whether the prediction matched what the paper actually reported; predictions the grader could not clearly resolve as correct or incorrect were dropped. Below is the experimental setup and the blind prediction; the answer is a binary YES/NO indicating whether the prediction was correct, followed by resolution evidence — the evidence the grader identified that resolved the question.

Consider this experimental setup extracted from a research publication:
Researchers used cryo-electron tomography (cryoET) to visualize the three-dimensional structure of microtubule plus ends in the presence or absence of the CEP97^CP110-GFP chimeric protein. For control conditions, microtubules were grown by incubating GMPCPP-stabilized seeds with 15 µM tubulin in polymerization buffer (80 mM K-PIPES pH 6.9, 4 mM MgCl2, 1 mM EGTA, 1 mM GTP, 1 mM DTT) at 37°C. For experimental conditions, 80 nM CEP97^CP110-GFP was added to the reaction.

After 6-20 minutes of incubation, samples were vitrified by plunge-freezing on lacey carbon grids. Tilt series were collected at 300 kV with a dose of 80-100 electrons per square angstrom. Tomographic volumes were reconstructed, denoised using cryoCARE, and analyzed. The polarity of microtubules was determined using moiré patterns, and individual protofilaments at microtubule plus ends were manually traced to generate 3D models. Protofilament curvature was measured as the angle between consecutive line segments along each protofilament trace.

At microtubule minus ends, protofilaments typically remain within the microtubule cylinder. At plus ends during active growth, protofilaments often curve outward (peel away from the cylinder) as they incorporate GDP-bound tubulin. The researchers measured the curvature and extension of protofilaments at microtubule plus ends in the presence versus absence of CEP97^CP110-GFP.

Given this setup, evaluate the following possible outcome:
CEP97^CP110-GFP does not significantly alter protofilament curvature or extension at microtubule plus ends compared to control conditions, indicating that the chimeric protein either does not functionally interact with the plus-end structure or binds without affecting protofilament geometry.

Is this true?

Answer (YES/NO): NO